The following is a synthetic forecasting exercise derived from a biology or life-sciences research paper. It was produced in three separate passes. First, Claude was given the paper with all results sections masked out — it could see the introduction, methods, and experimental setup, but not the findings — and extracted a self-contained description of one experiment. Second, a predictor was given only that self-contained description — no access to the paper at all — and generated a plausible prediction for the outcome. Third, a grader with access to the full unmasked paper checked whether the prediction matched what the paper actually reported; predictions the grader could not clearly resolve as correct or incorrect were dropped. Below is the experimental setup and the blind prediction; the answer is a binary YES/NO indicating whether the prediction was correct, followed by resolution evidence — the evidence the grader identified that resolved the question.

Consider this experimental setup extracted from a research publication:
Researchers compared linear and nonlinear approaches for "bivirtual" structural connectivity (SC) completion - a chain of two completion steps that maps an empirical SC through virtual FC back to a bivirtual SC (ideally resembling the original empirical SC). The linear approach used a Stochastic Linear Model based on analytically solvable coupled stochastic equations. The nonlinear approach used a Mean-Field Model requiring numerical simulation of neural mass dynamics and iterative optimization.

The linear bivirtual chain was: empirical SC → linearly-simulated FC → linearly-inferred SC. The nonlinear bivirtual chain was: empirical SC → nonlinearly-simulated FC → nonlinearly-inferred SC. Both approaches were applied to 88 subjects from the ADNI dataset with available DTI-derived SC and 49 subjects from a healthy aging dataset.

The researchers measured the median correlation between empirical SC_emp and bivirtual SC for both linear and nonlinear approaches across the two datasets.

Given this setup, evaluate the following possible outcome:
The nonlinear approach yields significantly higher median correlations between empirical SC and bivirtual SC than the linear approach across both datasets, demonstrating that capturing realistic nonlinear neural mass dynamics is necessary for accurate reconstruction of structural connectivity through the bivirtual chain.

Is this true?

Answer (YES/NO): NO